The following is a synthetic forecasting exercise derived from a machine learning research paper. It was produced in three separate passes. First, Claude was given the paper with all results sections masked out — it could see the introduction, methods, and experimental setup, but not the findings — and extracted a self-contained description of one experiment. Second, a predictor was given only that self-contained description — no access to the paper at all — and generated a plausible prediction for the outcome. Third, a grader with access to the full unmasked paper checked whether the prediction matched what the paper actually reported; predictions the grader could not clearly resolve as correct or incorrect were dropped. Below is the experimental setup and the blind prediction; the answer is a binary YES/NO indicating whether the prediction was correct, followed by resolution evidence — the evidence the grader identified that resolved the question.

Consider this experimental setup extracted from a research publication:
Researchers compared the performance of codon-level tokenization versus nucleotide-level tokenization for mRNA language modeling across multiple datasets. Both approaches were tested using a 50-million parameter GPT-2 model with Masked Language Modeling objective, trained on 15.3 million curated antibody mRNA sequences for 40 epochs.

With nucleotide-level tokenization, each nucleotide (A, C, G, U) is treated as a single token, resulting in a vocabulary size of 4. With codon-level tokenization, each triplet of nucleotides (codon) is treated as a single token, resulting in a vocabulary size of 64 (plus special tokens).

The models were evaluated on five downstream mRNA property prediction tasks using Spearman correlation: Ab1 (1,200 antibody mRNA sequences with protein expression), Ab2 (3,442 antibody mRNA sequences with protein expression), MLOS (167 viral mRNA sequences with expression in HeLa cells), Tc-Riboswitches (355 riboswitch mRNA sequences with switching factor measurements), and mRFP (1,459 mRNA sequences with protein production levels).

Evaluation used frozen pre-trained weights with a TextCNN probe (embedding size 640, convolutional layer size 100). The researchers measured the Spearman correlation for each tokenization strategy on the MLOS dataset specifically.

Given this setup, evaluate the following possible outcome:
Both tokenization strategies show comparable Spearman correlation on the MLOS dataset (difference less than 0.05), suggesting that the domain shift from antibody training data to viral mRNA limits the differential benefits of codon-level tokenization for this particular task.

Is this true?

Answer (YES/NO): NO